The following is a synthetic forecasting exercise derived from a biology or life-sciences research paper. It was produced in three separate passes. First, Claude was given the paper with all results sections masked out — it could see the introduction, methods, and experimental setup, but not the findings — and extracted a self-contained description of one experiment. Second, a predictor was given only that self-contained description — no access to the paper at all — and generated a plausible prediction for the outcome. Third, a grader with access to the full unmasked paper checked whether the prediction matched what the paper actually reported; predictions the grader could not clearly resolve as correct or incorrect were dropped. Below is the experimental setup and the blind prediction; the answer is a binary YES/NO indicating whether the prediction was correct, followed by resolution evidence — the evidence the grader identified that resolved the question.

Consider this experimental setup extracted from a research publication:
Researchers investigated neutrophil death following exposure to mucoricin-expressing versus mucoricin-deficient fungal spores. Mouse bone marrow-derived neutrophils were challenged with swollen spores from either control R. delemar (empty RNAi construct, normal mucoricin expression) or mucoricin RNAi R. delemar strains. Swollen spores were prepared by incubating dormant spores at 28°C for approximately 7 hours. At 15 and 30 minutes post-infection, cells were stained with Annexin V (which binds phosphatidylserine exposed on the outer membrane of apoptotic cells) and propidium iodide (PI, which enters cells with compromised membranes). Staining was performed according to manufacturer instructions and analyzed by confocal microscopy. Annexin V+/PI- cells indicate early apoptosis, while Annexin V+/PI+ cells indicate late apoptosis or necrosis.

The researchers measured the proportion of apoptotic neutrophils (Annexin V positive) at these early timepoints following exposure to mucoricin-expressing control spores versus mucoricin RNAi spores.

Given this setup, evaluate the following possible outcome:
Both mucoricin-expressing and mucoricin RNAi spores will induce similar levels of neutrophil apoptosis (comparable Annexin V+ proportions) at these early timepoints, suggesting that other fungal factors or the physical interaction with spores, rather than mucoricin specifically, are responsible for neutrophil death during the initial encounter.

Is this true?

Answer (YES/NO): NO